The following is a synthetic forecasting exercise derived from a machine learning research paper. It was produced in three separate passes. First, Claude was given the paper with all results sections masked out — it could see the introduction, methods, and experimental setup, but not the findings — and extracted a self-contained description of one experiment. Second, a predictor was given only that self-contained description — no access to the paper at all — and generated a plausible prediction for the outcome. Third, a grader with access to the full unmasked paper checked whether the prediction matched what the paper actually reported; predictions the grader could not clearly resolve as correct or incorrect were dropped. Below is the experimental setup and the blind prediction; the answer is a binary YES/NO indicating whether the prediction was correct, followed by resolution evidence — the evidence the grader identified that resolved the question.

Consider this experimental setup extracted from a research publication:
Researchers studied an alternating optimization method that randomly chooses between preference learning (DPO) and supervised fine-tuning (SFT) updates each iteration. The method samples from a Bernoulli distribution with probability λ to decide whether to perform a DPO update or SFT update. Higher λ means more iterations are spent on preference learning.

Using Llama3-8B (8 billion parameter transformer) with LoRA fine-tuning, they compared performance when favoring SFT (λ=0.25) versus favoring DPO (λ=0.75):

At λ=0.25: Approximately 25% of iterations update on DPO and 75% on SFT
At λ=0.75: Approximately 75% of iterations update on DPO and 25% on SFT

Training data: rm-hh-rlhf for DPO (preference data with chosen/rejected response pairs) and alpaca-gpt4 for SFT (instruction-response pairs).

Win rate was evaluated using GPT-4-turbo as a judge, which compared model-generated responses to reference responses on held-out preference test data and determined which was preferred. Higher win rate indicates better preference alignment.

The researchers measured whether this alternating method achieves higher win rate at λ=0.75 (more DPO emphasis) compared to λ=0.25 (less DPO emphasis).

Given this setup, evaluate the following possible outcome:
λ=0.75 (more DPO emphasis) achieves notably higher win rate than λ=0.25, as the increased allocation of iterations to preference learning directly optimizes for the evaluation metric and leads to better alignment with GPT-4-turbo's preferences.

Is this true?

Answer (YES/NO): NO